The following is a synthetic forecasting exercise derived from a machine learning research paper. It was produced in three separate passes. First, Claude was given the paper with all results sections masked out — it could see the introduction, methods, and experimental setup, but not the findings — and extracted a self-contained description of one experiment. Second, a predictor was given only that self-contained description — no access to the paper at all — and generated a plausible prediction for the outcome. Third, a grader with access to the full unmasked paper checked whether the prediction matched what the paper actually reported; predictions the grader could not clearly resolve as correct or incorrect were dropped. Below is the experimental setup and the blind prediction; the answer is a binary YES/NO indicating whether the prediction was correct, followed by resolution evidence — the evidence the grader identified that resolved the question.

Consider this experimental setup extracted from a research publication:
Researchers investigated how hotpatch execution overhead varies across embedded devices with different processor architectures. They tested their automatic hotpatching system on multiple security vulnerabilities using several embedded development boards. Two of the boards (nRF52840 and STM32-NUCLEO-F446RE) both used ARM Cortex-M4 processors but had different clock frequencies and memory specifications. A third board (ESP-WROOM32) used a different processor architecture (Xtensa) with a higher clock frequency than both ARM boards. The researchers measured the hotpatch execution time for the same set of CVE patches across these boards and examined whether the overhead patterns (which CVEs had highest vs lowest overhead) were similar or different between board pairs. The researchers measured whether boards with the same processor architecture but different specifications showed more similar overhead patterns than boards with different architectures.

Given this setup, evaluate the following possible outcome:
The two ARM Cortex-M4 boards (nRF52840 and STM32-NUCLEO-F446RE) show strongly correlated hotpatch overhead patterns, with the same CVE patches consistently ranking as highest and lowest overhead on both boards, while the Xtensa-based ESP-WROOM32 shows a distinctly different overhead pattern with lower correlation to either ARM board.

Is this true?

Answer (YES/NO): YES